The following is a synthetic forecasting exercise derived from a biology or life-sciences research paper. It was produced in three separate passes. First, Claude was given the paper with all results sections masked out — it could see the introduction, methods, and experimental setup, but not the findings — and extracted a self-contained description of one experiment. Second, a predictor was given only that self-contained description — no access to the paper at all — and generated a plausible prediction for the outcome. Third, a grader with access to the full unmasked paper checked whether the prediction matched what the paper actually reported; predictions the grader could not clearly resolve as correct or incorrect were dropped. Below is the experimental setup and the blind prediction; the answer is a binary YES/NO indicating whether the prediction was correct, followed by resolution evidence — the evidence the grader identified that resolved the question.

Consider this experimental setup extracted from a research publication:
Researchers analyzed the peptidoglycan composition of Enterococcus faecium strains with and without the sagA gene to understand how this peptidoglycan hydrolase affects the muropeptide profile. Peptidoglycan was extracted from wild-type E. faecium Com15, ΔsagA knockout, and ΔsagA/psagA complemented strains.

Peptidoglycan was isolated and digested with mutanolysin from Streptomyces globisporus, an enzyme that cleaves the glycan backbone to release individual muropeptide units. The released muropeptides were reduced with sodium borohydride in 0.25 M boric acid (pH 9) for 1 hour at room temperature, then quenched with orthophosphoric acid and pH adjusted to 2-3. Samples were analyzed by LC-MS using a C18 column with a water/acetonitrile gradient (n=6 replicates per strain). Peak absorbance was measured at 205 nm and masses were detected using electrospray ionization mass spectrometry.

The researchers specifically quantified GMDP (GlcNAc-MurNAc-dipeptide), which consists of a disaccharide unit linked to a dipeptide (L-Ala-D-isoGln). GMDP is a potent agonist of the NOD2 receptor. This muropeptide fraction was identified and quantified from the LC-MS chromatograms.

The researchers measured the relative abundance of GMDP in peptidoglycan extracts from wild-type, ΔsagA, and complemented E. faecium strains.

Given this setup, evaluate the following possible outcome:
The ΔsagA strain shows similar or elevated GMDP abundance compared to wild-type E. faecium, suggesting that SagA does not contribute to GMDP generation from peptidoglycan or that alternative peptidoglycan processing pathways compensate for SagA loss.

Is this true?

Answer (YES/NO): NO